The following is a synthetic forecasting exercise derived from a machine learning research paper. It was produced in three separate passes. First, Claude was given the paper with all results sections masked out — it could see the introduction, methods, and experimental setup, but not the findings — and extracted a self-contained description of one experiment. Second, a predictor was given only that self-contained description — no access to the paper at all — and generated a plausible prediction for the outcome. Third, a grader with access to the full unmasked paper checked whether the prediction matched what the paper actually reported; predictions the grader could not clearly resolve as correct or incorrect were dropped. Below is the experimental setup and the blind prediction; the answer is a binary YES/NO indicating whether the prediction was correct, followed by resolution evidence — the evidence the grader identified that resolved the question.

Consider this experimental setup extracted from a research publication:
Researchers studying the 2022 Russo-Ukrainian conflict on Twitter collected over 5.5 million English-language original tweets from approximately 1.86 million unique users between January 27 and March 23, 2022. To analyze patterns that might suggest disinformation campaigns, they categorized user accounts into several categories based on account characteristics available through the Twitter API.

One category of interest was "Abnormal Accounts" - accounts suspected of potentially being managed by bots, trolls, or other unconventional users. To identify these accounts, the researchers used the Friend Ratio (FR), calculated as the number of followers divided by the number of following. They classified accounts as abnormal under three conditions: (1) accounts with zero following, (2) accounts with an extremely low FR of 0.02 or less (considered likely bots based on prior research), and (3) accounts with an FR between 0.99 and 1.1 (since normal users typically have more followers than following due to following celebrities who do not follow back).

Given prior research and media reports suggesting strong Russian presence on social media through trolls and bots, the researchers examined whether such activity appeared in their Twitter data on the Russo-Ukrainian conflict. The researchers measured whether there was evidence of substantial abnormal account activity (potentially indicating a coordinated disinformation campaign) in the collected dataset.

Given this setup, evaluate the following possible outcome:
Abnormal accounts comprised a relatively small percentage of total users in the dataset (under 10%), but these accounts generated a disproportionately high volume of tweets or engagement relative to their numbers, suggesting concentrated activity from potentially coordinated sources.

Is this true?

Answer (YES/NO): NO